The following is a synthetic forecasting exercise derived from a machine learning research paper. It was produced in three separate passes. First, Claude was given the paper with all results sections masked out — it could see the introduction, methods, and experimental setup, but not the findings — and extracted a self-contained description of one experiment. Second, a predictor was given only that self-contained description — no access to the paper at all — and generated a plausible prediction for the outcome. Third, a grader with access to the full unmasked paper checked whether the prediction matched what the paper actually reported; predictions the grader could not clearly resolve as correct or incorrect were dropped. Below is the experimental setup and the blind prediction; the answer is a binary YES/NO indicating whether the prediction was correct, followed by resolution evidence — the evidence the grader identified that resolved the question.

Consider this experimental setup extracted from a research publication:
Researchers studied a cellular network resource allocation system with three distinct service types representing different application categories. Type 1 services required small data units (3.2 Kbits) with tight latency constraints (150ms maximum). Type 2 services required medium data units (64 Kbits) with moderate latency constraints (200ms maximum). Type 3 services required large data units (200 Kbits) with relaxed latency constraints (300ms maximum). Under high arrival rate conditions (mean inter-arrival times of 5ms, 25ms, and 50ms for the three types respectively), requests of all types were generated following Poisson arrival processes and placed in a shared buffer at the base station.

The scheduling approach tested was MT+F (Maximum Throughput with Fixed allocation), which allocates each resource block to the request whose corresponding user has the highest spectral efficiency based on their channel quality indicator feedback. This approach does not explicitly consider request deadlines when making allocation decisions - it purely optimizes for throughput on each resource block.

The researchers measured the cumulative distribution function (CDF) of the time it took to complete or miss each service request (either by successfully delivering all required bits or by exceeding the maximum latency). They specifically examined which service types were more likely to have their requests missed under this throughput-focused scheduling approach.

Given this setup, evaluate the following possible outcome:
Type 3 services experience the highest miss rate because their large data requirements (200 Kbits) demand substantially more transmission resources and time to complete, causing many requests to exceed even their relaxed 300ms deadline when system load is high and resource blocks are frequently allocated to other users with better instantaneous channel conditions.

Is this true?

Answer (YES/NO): YES